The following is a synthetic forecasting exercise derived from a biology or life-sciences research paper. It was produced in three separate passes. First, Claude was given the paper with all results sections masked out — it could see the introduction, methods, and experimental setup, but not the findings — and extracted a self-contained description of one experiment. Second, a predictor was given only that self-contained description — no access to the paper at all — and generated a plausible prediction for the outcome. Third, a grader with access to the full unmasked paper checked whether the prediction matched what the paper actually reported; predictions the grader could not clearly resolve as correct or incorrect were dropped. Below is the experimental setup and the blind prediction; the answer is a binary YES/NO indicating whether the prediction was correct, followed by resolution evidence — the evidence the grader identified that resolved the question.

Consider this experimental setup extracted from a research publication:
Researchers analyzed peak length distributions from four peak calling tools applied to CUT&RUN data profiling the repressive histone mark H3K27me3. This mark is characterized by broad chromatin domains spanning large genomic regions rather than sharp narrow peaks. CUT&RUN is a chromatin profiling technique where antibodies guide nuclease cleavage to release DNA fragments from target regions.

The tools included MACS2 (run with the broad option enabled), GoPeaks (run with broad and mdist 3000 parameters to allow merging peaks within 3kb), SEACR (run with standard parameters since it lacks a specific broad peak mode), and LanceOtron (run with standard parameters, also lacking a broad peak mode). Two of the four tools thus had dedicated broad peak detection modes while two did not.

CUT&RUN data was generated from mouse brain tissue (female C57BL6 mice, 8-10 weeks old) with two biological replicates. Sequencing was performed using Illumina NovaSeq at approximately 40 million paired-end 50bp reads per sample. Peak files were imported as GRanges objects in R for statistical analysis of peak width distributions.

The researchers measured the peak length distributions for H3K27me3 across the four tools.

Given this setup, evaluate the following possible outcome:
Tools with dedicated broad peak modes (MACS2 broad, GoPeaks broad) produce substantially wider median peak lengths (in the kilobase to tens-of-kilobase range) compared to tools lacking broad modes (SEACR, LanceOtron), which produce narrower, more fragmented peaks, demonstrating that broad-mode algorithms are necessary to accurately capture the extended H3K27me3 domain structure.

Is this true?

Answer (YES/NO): NO